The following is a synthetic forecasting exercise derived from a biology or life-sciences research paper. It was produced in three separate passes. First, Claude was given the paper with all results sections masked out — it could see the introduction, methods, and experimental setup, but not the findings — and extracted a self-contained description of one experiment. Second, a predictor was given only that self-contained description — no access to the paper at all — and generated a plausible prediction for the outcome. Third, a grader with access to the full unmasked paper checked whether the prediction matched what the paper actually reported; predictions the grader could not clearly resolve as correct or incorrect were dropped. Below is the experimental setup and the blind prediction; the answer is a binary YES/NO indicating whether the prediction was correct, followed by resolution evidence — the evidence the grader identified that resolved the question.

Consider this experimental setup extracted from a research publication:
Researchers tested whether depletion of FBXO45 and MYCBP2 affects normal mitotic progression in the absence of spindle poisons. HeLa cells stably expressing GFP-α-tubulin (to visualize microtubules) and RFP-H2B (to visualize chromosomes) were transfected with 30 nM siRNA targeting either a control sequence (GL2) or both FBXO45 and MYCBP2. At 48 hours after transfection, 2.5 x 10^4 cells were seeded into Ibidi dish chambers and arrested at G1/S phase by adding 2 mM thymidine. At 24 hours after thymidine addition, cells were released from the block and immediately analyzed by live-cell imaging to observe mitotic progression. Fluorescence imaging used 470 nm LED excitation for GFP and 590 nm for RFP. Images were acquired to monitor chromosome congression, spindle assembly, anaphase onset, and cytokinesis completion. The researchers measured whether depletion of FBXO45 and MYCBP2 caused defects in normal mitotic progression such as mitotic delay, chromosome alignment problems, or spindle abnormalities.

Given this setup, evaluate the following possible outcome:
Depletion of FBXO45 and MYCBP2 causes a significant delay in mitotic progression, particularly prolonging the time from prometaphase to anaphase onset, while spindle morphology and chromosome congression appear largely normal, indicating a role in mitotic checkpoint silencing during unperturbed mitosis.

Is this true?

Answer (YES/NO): NO